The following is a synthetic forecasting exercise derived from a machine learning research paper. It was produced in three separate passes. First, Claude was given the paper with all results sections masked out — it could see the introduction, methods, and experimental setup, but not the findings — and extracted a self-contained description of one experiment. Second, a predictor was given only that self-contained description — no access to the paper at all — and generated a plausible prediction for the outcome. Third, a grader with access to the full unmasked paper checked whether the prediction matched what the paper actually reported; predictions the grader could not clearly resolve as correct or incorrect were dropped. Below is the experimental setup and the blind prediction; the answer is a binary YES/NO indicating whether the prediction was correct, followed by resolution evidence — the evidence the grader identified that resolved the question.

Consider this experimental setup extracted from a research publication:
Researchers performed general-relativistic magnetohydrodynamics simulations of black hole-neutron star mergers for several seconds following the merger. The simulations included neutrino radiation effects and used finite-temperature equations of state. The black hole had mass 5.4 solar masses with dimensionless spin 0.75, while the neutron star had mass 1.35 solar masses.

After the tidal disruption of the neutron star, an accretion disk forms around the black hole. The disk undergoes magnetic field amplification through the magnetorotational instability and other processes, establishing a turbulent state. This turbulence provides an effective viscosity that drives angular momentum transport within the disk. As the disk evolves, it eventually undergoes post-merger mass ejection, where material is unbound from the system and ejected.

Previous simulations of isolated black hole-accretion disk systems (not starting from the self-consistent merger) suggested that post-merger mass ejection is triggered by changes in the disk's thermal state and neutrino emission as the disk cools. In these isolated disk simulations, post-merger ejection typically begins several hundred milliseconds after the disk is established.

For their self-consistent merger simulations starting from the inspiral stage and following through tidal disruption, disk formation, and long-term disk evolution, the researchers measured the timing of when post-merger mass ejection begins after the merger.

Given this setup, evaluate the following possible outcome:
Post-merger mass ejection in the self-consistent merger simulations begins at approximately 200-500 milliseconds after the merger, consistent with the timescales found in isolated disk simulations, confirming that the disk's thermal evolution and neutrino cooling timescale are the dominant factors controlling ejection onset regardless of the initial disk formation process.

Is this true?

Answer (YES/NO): NO